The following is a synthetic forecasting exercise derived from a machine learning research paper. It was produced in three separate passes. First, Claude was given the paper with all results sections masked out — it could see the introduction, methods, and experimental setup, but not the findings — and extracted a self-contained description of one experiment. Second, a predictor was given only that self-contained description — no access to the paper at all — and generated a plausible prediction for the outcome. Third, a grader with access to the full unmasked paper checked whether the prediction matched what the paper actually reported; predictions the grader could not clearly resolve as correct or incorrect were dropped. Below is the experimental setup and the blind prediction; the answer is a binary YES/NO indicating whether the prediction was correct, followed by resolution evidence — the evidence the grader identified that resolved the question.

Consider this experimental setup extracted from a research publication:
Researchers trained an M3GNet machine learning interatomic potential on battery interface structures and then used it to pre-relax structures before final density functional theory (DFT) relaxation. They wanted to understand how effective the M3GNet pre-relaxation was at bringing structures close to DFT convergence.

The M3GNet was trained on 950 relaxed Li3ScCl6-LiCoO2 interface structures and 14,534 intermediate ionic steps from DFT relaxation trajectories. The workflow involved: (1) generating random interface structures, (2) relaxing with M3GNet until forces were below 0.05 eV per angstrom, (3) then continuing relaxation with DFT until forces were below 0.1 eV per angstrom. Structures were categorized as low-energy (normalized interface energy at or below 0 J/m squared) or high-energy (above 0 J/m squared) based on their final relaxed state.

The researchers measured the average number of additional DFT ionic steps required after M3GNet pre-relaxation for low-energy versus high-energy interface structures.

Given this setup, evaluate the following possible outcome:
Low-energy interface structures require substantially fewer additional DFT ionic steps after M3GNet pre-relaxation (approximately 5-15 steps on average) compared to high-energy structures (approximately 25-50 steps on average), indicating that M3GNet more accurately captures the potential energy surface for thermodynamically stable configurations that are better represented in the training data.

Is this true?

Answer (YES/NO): NO